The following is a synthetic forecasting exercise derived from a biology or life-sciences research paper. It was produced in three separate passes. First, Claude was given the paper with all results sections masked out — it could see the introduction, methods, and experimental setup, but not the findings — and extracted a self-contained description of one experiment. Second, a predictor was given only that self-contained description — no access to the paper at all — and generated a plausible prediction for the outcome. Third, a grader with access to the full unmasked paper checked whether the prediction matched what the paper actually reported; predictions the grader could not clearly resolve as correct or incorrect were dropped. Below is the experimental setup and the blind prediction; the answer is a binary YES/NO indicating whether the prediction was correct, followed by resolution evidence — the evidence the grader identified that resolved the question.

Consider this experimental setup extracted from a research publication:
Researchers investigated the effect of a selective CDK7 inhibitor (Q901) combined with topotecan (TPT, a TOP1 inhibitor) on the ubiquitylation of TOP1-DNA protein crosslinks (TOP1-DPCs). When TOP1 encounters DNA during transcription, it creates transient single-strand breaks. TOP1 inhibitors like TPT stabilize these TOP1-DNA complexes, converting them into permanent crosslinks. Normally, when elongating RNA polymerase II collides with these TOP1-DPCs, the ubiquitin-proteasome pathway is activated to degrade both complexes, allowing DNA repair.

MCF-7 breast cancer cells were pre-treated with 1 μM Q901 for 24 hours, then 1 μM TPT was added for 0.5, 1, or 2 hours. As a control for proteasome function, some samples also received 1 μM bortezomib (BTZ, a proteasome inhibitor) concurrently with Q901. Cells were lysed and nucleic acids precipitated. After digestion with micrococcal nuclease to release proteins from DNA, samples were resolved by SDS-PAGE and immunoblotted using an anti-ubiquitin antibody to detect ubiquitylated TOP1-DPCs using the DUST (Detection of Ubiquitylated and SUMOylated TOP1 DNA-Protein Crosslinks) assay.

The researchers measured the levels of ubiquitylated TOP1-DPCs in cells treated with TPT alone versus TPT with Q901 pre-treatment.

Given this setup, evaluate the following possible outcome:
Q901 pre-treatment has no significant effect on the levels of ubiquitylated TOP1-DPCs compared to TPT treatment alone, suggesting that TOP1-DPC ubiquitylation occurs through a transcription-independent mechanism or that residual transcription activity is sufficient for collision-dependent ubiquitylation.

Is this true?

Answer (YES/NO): NO